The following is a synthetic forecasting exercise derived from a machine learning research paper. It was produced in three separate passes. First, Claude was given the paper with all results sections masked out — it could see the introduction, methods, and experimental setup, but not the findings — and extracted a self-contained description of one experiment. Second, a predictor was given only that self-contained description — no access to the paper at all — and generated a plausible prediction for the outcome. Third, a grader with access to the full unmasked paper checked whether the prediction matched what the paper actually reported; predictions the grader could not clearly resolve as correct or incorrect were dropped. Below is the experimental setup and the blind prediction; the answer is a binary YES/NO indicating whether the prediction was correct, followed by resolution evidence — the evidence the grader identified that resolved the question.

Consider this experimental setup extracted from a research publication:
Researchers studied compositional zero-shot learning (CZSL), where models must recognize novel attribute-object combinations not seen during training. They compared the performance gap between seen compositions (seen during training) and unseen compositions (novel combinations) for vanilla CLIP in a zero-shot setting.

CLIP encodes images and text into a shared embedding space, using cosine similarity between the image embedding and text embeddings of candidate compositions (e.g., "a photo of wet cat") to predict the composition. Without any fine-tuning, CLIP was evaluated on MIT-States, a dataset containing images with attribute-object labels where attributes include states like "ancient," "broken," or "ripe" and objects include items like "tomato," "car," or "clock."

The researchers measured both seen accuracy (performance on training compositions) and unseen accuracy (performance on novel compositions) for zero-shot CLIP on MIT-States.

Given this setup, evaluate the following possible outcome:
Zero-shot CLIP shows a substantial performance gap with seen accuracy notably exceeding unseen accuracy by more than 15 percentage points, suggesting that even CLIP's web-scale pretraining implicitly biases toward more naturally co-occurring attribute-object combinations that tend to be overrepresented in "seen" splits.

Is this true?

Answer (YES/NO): NO